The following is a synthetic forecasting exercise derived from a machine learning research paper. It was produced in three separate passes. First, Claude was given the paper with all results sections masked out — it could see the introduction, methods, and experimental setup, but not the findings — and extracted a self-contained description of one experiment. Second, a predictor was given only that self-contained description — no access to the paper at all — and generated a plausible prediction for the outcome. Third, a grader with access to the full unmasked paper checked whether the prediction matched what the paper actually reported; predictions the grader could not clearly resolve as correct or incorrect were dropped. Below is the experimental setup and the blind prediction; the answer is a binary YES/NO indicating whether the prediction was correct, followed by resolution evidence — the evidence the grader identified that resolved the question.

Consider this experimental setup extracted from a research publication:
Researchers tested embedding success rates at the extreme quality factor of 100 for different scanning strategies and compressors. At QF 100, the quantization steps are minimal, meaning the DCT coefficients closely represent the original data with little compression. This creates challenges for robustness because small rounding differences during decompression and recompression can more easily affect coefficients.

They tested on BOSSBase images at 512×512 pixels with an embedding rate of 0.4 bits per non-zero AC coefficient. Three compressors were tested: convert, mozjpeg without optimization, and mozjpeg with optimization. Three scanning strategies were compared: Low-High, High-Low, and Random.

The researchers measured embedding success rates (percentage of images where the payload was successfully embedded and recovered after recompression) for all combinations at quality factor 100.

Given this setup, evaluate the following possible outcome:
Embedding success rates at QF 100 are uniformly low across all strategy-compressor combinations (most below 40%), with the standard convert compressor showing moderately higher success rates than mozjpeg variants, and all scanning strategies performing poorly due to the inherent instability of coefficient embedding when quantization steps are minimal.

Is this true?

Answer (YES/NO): NO